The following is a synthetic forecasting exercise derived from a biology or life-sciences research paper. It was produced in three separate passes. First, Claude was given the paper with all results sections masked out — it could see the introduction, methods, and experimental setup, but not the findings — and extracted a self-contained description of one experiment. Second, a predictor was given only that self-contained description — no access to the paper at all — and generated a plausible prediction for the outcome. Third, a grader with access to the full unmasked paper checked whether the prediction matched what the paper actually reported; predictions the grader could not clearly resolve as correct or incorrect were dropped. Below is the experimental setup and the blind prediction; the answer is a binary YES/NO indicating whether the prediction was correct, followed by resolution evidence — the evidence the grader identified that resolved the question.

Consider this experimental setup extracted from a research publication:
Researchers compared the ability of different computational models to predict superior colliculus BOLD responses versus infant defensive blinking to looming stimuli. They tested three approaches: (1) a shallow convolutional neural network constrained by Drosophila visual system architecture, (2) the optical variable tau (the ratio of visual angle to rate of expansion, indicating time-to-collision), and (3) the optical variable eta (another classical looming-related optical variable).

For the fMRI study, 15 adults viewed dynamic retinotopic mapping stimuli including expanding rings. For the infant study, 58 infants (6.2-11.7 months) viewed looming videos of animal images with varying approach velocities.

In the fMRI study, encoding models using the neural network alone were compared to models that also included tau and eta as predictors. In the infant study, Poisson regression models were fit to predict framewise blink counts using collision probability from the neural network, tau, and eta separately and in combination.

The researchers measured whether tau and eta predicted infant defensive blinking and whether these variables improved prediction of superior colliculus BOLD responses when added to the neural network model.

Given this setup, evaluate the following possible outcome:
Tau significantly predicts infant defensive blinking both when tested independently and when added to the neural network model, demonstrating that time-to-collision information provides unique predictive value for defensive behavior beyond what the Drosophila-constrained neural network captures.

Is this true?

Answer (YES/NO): YES